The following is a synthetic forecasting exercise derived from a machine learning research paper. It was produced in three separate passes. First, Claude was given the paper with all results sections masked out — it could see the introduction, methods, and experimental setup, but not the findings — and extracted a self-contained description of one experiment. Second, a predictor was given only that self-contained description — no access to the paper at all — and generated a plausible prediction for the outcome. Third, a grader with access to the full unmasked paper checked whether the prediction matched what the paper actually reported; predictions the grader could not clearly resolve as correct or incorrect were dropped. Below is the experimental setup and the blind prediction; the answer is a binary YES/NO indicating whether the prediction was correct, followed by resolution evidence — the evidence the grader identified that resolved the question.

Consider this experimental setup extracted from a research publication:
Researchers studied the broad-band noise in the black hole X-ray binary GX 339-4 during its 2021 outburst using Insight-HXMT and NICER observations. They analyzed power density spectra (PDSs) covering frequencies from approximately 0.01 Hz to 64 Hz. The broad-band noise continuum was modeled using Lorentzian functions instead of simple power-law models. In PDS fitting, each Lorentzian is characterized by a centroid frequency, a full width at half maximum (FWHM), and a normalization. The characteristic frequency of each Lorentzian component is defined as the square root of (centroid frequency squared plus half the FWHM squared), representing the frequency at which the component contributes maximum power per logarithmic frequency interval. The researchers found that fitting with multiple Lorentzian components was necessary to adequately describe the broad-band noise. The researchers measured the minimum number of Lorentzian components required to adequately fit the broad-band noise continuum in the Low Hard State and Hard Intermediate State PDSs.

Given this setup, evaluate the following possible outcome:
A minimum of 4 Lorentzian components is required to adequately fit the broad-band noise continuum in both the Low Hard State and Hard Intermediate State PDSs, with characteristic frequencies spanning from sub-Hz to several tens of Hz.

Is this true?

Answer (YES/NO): NO